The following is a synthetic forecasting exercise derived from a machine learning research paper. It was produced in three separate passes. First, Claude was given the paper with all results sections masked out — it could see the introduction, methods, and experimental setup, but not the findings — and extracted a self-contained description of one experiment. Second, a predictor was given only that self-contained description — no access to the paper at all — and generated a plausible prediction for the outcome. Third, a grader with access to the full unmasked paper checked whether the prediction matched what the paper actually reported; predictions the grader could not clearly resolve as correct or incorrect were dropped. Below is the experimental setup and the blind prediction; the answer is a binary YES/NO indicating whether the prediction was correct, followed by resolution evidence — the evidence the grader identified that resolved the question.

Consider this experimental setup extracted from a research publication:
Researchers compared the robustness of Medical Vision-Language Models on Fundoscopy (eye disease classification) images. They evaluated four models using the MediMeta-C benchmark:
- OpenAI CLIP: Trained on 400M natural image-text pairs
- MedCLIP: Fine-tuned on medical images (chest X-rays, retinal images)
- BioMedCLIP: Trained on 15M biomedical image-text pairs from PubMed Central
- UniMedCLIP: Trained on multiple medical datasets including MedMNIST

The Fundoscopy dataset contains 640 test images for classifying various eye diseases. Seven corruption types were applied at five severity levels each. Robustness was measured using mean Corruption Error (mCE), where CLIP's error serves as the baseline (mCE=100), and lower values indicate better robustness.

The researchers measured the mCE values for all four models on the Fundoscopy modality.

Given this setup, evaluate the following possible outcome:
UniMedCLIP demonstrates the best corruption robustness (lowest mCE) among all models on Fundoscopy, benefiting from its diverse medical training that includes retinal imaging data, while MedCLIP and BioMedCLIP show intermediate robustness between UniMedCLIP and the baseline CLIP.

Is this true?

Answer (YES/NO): NO